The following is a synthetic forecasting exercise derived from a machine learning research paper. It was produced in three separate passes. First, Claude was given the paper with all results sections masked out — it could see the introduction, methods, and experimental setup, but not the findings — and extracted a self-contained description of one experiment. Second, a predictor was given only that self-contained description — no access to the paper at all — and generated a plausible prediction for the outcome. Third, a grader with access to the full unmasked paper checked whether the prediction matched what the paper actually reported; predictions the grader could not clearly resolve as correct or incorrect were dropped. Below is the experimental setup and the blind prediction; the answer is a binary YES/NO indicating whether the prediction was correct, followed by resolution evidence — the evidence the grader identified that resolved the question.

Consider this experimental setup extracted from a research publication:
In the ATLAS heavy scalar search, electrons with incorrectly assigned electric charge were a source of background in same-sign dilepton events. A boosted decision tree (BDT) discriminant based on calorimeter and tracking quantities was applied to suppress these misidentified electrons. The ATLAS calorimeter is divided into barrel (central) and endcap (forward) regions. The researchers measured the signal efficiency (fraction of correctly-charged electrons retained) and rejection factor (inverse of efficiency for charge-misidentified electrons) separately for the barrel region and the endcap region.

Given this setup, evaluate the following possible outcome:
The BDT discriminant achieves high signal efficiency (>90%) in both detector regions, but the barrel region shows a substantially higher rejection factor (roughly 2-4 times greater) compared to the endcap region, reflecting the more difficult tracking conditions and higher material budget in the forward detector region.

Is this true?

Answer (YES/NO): NO